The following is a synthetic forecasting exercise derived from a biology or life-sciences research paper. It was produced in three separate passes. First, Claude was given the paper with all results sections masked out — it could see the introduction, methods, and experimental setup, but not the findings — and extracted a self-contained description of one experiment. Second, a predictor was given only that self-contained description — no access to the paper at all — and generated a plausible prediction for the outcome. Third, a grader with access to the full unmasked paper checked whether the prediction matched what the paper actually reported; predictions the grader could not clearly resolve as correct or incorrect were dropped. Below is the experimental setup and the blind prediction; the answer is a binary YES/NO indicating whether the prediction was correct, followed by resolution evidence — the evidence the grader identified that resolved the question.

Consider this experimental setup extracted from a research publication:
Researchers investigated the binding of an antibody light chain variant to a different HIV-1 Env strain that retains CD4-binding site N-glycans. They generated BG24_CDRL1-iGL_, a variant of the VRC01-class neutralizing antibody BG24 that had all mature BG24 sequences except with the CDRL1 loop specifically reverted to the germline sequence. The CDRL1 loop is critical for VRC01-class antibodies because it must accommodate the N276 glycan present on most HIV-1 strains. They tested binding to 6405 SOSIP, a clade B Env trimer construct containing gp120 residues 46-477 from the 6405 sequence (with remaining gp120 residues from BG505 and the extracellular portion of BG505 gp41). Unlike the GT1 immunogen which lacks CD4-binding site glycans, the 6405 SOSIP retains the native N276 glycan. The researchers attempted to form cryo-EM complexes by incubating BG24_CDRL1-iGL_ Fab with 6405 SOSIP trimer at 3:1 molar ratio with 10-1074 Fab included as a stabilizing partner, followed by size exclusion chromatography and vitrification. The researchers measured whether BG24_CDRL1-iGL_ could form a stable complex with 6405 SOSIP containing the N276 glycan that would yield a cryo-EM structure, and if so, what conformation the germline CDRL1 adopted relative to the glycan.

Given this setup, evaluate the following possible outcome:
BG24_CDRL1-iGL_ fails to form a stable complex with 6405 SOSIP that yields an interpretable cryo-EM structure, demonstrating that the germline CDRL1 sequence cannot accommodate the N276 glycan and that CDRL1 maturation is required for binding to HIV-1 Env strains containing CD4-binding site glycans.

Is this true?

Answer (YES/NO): NO